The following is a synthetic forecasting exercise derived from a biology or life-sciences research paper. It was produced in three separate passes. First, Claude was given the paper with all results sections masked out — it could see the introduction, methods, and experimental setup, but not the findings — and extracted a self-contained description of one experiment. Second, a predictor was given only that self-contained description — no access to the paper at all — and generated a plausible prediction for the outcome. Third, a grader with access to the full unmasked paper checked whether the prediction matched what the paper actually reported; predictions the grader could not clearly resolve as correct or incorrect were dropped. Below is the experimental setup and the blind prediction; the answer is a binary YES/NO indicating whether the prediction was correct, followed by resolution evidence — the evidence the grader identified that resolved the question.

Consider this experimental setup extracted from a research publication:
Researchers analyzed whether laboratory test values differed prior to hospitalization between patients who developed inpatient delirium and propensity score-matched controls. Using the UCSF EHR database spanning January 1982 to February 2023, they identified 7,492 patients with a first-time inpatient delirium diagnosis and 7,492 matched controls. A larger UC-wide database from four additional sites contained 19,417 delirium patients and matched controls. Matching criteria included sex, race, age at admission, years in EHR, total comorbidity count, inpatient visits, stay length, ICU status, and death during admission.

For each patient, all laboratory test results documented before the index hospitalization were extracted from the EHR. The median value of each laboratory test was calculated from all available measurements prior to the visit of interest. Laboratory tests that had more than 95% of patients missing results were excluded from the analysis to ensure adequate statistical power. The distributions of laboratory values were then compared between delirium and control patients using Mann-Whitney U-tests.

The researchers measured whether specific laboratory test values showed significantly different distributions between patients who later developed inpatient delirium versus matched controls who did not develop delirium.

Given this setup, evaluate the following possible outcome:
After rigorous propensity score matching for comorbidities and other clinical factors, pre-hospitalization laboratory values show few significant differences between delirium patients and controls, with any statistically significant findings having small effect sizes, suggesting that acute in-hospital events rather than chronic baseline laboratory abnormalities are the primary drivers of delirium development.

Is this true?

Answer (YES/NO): NO